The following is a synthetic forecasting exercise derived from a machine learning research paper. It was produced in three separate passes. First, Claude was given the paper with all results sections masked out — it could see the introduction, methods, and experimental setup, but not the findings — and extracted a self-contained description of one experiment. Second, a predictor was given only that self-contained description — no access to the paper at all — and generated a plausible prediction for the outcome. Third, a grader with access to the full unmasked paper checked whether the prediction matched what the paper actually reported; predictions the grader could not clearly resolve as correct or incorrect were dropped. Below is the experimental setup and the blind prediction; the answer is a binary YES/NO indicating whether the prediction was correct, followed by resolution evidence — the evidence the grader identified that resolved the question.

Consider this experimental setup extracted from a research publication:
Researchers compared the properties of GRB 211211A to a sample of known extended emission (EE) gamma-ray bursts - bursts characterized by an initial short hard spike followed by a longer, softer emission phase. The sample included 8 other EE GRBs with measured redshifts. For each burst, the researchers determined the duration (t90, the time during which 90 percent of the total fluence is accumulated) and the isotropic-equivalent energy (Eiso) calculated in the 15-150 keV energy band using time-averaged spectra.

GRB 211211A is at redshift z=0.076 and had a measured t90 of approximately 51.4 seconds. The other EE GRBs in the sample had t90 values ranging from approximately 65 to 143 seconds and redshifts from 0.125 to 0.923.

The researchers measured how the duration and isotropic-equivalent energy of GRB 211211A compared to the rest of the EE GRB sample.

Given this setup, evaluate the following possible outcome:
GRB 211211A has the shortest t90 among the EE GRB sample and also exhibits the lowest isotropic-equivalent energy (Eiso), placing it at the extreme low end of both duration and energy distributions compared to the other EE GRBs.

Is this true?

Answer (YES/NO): NO